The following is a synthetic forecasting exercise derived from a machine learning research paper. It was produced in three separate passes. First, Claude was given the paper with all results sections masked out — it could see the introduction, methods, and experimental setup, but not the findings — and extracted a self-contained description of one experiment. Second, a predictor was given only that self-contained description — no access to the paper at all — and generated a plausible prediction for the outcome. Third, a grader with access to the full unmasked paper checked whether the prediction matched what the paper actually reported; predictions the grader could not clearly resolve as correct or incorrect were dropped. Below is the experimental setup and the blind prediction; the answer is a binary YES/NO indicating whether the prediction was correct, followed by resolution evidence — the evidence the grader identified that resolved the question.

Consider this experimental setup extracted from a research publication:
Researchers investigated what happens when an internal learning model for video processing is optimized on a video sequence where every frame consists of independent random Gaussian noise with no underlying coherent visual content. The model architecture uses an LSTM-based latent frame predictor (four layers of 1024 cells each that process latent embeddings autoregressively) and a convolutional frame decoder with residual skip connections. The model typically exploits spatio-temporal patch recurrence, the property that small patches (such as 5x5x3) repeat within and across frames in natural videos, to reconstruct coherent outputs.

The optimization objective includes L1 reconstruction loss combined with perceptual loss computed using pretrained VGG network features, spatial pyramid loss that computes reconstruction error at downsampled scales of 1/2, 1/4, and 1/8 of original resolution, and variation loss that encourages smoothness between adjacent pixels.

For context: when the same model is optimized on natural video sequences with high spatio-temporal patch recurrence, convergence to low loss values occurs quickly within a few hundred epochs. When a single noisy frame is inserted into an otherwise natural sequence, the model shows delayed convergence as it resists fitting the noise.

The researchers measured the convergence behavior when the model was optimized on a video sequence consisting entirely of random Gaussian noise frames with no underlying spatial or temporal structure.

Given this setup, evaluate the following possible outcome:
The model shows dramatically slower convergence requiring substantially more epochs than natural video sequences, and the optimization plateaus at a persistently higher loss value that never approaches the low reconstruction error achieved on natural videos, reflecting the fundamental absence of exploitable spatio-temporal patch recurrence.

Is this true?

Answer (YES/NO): NO